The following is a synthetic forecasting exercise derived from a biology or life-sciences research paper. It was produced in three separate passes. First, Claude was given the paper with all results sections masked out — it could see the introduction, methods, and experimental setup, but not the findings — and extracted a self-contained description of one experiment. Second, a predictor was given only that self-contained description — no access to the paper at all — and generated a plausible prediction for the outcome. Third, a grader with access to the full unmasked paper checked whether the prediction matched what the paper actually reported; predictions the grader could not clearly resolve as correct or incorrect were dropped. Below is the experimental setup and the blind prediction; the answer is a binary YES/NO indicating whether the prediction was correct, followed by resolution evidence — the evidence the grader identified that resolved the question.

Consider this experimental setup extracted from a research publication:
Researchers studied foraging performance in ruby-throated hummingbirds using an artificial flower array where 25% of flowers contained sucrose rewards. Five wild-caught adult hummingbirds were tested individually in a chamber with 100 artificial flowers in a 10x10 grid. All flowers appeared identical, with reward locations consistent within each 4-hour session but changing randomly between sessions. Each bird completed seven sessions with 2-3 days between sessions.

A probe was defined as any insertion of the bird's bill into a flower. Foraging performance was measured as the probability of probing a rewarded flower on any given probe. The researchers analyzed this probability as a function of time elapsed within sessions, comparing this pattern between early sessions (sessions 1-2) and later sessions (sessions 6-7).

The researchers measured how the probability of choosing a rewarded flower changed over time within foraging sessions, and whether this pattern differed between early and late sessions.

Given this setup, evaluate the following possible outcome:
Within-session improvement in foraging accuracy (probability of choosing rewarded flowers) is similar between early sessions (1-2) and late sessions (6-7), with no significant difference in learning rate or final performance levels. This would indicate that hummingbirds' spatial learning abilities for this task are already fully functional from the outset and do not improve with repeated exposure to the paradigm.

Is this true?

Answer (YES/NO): NO